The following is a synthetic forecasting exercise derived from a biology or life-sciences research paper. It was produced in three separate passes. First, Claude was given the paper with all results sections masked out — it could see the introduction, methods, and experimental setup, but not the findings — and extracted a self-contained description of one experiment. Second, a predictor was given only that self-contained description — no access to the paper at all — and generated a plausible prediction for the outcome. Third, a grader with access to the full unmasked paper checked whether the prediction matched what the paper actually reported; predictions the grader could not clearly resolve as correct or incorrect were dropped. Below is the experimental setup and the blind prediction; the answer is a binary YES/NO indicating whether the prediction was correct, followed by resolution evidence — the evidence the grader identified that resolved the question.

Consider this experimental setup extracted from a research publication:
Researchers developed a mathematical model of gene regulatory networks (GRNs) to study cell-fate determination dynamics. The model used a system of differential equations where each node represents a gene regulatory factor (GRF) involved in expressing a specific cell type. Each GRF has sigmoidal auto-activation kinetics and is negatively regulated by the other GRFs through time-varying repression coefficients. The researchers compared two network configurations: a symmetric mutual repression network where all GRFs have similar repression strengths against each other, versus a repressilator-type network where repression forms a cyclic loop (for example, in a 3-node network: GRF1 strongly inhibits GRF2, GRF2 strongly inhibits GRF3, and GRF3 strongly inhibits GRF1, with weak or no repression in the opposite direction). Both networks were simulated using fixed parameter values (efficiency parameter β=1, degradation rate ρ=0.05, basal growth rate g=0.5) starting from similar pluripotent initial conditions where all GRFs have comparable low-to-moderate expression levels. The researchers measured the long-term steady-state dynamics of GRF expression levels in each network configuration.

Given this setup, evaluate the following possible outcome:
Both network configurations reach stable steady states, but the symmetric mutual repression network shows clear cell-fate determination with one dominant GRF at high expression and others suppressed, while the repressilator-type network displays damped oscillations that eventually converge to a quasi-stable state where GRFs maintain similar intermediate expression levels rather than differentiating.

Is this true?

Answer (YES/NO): NO